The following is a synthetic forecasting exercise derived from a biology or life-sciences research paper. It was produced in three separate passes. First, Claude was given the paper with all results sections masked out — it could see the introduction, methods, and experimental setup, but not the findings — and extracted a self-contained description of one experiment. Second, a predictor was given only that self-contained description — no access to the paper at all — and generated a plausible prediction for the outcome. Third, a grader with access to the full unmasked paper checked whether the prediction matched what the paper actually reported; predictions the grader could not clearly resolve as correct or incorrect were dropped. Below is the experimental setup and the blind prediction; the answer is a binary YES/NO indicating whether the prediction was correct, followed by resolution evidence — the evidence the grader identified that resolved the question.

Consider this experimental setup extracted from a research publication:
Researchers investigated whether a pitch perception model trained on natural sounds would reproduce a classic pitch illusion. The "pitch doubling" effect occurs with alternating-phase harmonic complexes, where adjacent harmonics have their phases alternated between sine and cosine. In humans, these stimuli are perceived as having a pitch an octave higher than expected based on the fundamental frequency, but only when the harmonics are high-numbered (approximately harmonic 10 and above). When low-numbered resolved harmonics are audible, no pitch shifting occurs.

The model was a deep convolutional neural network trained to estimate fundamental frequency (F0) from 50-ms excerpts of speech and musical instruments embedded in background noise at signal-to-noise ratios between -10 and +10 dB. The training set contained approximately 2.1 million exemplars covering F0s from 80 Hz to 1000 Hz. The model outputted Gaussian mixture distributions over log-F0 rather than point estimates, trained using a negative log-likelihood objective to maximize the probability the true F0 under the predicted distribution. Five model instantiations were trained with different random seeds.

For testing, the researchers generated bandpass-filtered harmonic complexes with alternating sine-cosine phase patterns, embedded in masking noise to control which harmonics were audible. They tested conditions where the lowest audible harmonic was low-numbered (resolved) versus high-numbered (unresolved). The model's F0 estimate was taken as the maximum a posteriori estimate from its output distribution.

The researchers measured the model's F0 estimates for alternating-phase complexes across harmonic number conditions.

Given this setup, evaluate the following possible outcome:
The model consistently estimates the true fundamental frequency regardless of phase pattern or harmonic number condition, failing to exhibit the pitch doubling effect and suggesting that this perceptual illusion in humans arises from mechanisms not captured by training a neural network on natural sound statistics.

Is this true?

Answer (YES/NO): NO